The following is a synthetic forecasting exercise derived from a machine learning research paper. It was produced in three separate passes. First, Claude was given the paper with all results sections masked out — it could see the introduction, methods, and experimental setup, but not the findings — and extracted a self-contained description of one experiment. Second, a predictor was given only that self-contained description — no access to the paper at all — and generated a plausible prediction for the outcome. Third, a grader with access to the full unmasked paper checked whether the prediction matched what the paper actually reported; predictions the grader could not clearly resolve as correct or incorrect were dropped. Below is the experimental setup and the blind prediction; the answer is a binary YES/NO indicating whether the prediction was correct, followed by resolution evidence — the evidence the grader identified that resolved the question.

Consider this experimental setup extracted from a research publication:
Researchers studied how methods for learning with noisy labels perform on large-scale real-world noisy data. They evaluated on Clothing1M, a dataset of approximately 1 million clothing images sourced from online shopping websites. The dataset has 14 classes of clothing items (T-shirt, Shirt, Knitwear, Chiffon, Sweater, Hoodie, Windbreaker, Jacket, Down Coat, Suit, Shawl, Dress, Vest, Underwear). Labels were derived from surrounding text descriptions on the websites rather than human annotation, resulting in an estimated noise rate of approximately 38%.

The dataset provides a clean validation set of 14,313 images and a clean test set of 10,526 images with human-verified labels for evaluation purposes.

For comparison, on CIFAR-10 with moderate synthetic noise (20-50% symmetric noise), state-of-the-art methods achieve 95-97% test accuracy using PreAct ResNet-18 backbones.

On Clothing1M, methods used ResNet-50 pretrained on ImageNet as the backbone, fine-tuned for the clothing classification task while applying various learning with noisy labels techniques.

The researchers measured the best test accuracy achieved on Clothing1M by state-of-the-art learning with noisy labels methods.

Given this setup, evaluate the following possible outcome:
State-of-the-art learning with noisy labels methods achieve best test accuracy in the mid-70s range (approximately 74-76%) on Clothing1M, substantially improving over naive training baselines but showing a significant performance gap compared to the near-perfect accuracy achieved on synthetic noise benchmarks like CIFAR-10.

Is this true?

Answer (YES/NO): YES